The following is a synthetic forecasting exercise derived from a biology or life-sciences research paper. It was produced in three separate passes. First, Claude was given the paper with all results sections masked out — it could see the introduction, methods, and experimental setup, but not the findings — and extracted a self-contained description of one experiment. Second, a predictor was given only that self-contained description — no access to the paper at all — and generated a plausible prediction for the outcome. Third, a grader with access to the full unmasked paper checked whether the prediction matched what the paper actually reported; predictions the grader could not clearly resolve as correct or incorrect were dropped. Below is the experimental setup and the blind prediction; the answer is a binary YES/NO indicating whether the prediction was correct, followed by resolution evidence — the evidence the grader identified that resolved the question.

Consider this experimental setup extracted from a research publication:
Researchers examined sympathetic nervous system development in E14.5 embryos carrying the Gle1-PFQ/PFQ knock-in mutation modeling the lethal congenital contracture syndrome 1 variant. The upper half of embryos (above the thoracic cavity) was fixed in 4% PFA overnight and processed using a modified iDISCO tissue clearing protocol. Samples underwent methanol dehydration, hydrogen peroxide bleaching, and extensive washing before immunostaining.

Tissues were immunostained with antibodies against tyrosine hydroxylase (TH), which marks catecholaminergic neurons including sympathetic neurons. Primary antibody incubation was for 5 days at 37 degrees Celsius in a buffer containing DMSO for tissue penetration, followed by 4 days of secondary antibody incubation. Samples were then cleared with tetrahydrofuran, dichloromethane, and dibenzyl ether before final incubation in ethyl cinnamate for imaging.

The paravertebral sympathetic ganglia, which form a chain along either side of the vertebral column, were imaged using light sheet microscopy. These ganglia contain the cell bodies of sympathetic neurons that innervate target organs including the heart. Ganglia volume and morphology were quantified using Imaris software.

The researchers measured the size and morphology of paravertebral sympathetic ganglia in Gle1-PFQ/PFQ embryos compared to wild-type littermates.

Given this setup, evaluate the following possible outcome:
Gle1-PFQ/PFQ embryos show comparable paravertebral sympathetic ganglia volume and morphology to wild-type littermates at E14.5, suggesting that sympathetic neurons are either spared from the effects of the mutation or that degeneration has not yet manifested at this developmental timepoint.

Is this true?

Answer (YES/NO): NO